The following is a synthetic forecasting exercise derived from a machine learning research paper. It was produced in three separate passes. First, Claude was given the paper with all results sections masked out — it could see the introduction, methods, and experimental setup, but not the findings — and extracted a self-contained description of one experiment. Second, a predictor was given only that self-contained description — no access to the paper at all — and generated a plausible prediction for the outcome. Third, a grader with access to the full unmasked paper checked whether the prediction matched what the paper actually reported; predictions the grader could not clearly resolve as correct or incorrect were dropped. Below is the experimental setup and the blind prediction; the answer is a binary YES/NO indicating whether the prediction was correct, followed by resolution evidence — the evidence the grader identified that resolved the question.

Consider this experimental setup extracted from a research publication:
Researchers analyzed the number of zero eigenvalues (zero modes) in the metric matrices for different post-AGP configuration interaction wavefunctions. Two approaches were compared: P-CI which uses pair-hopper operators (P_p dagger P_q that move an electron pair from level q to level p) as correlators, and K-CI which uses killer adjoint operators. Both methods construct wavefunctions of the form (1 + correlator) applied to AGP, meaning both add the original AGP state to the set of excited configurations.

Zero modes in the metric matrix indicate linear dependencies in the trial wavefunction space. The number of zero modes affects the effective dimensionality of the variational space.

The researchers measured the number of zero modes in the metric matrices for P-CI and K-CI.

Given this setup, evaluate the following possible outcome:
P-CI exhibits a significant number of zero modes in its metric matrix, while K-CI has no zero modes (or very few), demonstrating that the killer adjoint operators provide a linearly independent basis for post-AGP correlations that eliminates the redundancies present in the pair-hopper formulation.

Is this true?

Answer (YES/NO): NO